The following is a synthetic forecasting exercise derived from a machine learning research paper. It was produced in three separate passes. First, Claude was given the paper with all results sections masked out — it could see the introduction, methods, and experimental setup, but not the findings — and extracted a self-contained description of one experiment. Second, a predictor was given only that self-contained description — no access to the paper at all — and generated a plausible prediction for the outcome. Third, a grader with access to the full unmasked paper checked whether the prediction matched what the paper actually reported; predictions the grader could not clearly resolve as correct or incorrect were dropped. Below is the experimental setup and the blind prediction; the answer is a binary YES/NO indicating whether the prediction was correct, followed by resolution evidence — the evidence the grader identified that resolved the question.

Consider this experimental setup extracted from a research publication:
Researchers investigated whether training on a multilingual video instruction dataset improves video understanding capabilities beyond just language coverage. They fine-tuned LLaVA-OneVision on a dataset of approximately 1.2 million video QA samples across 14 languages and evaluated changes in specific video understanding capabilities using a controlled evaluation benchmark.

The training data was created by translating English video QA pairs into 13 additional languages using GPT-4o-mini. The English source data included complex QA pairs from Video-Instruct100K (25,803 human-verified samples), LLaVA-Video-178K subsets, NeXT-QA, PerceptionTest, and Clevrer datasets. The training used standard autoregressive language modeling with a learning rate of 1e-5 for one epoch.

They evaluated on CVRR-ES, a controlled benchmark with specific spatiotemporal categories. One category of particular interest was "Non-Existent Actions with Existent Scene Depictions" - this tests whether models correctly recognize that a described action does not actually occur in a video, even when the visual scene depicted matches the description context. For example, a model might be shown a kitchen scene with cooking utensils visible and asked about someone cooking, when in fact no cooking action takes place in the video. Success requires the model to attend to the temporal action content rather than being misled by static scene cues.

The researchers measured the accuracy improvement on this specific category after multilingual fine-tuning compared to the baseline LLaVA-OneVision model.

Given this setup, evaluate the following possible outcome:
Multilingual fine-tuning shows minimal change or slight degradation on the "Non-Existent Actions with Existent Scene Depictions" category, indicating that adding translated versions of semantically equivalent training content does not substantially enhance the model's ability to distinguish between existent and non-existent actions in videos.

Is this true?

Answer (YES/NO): NO